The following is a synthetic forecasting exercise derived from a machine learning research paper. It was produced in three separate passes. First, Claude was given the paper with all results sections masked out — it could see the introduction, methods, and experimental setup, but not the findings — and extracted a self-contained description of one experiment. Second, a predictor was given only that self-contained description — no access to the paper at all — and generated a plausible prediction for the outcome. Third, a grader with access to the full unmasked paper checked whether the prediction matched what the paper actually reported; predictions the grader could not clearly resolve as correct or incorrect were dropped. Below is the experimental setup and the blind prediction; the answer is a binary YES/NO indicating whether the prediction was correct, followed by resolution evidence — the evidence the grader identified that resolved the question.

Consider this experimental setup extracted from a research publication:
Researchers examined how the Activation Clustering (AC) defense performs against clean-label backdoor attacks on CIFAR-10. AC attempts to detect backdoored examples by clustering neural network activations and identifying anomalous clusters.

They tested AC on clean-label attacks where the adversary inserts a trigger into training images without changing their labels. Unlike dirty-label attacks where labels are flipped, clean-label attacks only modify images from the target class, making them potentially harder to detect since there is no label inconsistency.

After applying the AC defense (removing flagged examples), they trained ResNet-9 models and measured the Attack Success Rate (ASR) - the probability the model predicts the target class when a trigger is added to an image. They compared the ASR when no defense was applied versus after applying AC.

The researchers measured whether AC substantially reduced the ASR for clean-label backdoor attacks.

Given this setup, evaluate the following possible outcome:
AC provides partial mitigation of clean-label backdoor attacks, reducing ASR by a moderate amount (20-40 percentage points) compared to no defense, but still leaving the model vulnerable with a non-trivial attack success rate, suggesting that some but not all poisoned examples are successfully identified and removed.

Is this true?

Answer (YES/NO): NO